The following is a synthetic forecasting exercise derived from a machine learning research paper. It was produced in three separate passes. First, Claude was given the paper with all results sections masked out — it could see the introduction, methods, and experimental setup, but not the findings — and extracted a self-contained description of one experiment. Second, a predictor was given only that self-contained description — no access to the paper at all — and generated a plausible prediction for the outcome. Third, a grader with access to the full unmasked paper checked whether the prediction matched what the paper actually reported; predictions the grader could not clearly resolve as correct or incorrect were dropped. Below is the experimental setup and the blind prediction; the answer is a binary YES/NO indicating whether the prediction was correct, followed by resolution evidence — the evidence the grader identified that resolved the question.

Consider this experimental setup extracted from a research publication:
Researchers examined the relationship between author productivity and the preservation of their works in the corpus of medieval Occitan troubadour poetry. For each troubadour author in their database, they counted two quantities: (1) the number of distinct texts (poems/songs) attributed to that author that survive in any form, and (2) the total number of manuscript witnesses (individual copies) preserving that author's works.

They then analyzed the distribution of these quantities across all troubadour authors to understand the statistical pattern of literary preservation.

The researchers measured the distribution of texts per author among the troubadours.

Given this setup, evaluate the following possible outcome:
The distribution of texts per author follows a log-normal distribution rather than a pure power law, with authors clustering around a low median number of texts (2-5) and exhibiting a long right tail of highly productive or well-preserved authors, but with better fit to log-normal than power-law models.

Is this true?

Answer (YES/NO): NO